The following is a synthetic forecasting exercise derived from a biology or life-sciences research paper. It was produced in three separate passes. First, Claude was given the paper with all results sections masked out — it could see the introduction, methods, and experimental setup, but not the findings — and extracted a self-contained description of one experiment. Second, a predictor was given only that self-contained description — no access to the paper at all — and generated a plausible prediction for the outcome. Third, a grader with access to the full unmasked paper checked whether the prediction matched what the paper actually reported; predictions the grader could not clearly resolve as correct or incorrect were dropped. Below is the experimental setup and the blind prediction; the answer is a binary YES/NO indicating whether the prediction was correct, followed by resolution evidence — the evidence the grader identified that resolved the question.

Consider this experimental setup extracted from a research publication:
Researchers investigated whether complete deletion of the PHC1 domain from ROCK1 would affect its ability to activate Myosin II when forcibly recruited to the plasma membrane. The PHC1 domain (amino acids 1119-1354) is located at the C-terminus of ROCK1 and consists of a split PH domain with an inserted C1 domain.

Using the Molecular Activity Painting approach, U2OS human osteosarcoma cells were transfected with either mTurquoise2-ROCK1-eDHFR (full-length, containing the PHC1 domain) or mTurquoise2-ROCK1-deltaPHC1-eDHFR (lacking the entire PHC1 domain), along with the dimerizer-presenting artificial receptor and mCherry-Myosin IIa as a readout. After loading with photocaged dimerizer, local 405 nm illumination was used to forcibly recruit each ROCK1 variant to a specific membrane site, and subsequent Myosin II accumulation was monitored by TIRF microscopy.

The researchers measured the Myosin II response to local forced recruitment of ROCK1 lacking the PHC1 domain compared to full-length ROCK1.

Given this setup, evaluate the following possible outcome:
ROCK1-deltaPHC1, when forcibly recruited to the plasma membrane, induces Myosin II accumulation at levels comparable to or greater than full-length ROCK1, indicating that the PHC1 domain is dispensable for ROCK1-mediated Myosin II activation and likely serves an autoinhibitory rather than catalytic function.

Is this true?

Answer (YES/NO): NO